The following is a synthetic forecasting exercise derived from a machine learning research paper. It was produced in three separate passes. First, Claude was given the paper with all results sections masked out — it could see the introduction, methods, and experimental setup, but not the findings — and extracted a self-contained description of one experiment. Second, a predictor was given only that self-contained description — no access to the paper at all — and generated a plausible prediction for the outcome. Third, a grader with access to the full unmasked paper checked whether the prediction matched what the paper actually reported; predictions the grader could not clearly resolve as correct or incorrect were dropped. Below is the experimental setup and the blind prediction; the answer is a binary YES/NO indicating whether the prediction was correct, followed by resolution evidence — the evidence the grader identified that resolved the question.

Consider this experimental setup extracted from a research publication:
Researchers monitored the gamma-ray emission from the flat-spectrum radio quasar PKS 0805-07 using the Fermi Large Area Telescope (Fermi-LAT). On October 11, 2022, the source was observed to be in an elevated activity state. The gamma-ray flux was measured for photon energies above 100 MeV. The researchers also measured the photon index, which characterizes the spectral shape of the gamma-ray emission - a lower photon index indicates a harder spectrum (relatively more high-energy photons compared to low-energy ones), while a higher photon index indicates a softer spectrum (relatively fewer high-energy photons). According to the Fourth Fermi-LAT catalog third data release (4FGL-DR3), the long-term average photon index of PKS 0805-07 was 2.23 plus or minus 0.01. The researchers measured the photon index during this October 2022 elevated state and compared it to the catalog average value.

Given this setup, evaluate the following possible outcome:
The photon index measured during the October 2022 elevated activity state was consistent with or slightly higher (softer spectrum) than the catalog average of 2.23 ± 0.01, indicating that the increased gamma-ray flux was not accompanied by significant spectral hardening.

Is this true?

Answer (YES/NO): NO